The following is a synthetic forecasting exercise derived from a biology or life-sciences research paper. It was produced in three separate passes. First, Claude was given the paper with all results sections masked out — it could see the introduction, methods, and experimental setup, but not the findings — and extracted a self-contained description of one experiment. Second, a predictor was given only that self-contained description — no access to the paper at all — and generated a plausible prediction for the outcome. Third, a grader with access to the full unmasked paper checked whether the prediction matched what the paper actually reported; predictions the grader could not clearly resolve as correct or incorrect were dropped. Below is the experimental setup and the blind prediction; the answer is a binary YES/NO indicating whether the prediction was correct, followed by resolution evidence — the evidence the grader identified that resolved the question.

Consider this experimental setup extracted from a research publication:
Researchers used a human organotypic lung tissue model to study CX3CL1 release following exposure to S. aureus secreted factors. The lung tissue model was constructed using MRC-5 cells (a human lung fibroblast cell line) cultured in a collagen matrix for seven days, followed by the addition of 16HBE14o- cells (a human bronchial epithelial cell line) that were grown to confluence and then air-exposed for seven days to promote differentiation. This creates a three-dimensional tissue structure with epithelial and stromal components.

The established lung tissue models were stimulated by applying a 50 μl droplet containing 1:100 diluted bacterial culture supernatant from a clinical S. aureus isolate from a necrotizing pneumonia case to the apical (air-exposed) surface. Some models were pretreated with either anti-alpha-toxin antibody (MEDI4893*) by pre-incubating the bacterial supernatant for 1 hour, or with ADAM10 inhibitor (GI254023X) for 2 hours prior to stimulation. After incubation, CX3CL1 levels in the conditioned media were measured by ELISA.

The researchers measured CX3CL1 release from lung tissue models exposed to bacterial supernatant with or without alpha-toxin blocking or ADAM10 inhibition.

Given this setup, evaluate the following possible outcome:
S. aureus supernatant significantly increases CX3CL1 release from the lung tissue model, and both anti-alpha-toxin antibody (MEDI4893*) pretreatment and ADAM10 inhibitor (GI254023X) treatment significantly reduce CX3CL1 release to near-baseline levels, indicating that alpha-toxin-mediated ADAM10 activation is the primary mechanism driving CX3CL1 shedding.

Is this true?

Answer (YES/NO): YES